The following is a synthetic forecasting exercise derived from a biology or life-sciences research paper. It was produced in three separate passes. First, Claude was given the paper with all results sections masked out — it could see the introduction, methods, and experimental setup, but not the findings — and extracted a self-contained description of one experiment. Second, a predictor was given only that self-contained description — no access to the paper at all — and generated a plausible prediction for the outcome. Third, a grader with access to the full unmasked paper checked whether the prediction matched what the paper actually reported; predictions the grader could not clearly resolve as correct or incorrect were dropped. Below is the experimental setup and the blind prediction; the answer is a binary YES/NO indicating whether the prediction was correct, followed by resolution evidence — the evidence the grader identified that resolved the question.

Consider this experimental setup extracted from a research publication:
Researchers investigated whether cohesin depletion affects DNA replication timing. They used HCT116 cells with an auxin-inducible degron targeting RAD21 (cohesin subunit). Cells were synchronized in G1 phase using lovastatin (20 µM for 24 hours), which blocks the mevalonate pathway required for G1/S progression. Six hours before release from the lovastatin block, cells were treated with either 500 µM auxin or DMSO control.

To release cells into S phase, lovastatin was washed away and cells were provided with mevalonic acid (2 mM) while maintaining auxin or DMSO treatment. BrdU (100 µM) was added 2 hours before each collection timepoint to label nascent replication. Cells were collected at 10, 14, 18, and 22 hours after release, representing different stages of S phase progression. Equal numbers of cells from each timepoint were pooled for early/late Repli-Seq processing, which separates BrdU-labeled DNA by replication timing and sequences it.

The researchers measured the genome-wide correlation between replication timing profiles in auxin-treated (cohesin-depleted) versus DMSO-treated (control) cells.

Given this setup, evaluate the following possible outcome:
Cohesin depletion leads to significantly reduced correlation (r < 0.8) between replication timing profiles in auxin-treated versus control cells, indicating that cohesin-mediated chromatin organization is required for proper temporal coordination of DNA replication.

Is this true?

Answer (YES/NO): NO